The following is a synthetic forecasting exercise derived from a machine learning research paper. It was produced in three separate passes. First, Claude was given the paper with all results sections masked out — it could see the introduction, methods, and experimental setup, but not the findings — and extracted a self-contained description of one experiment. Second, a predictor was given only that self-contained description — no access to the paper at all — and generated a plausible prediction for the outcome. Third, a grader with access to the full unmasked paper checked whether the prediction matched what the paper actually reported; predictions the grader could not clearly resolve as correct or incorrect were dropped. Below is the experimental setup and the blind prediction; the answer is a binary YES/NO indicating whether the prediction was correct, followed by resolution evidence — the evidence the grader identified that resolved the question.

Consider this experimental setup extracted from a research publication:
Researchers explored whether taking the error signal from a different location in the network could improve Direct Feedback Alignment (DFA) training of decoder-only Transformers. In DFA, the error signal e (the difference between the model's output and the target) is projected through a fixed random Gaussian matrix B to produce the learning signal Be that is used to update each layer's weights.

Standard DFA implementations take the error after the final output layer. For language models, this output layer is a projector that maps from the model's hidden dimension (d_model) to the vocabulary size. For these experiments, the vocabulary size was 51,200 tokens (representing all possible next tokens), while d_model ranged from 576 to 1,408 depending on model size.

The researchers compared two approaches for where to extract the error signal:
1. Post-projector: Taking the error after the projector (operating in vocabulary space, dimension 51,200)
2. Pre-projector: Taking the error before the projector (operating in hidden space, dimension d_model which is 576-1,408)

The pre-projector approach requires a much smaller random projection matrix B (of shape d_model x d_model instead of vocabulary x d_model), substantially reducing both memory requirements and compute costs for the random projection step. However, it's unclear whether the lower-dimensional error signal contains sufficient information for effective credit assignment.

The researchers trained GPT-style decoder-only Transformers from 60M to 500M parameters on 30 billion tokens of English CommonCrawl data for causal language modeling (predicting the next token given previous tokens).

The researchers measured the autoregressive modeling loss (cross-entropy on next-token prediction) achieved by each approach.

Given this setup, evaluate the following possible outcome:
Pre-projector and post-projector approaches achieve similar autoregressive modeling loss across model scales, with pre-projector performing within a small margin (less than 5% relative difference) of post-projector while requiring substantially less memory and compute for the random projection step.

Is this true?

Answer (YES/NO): NO